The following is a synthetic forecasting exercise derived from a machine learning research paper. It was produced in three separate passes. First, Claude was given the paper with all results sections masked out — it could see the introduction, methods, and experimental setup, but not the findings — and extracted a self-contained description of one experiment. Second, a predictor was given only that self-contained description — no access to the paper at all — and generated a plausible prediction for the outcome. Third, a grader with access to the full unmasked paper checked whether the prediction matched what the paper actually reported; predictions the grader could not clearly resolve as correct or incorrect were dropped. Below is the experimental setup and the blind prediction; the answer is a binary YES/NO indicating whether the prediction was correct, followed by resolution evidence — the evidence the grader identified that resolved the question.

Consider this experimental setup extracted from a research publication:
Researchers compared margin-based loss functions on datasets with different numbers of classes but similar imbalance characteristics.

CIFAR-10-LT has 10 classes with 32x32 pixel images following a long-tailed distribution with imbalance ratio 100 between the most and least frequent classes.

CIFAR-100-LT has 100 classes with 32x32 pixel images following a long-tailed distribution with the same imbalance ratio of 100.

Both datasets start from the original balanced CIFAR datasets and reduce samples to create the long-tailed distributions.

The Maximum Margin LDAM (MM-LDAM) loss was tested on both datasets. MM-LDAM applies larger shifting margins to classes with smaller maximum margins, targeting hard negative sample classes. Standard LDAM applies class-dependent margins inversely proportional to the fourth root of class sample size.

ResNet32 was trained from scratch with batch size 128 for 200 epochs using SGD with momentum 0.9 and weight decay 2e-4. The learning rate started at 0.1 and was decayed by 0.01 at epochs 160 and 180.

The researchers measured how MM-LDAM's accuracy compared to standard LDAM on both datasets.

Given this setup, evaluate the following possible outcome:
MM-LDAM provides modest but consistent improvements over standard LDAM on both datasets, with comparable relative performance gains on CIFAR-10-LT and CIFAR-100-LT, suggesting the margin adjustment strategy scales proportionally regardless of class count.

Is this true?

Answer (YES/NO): NO